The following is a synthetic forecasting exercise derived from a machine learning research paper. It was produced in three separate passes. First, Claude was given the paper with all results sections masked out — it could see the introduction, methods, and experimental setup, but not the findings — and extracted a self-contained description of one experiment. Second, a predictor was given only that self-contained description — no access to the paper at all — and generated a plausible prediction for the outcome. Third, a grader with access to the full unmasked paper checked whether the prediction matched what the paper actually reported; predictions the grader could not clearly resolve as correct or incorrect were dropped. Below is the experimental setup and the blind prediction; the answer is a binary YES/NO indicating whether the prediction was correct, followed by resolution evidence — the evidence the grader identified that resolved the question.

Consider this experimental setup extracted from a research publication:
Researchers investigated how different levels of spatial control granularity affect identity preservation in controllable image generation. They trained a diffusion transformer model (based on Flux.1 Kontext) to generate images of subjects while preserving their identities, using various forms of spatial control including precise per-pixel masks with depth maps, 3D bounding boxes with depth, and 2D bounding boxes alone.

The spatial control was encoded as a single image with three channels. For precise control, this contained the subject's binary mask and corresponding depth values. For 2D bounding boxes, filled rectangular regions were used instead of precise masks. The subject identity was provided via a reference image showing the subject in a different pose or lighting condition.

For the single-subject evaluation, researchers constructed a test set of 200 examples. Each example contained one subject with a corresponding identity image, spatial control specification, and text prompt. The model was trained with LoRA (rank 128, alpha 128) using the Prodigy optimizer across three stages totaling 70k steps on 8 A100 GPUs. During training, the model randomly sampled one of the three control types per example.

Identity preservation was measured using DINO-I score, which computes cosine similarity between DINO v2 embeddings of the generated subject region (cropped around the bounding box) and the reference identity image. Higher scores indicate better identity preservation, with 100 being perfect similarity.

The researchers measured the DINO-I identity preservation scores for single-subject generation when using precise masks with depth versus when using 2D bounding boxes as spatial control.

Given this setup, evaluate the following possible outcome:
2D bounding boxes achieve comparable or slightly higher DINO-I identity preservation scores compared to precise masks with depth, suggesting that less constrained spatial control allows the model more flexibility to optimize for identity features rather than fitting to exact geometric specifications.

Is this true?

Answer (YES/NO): NO